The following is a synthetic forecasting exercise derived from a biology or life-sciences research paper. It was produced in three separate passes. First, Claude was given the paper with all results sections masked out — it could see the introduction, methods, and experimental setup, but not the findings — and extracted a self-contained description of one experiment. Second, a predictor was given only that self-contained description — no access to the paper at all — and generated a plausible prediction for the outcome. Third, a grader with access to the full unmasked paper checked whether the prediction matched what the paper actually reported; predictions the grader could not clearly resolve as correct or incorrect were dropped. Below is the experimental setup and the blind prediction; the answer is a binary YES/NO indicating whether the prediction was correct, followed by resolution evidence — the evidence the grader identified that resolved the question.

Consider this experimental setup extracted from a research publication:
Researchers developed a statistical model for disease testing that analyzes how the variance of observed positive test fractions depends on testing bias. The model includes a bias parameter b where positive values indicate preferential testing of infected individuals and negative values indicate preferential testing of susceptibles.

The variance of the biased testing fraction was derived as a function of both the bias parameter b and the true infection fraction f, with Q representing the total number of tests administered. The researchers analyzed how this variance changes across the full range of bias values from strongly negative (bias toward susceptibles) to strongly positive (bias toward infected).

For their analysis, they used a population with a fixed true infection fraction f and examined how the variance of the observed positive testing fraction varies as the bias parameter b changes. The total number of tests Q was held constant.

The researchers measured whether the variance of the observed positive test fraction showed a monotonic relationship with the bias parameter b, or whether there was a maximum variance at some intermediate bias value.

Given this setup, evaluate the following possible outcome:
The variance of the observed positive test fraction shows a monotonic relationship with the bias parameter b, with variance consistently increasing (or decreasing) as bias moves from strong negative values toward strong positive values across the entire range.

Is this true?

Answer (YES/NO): NO